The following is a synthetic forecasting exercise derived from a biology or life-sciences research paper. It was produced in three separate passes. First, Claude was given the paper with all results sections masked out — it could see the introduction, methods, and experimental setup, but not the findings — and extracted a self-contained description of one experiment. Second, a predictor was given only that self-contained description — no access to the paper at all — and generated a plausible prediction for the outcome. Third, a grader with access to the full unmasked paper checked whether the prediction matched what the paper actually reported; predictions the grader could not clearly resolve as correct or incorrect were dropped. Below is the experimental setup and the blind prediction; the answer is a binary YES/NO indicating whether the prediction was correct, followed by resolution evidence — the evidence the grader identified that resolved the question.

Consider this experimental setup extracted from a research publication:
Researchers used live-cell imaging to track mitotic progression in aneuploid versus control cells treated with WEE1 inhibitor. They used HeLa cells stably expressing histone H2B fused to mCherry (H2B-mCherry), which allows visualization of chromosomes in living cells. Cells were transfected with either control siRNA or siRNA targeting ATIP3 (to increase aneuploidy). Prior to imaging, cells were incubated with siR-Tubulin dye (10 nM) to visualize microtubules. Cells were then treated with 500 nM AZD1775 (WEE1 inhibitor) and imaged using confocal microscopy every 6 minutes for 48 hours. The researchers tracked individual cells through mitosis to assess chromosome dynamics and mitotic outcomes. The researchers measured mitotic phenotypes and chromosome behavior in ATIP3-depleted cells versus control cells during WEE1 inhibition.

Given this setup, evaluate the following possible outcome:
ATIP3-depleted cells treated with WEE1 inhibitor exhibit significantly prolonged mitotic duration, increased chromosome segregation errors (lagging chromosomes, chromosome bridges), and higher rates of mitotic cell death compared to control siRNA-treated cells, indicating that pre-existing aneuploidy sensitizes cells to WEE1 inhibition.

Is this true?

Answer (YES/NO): NO